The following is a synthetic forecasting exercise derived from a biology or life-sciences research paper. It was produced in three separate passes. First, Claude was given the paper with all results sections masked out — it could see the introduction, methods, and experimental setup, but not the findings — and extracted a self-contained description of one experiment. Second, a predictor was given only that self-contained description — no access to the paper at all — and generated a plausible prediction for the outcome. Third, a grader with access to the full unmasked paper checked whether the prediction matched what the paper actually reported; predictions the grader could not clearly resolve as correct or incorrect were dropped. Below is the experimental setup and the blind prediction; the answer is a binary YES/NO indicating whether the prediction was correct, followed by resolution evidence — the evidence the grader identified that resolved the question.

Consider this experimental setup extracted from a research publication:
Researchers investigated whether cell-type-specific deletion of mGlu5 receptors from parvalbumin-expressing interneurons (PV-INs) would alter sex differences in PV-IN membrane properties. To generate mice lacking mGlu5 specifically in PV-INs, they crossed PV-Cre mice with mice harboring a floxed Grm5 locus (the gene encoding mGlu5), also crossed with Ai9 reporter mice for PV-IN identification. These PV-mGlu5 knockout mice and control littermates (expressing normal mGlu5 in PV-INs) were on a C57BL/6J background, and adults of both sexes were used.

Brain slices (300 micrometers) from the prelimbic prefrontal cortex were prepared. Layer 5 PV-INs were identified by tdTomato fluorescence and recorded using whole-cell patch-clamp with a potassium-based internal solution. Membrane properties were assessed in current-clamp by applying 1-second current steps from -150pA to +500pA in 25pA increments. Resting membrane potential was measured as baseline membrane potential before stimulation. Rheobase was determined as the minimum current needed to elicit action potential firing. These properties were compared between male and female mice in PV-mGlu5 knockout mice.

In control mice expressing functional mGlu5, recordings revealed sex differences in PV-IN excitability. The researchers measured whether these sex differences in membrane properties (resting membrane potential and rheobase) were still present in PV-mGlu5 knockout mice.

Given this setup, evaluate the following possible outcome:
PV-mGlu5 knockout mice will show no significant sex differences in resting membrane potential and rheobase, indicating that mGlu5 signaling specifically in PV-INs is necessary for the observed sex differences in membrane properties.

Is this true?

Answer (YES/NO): NO